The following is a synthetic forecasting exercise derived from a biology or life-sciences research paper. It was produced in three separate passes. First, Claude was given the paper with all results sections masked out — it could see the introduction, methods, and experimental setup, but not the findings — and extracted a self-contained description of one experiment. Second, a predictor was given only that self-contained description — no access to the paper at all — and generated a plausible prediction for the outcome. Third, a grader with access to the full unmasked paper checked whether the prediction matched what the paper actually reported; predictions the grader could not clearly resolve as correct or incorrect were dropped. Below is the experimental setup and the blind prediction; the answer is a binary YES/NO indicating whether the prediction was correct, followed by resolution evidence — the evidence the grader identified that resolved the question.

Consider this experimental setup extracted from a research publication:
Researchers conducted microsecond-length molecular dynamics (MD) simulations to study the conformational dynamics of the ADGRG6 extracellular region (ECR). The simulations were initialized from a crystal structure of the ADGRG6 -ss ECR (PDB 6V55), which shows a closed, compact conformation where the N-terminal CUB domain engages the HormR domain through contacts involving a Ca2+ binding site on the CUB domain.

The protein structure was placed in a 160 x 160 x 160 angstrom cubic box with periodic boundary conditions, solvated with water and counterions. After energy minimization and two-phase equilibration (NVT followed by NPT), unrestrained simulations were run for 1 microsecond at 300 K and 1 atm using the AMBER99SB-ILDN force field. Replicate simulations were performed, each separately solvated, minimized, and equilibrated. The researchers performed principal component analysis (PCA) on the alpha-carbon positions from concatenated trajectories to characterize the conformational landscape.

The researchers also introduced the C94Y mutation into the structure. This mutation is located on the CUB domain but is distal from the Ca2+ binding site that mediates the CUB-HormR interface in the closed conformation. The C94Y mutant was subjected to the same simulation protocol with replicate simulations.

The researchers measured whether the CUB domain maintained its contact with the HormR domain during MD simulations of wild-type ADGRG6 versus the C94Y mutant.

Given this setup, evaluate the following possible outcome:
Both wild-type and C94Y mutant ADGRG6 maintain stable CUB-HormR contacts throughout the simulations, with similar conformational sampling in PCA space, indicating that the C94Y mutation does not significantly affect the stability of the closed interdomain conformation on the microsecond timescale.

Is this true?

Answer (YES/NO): NO